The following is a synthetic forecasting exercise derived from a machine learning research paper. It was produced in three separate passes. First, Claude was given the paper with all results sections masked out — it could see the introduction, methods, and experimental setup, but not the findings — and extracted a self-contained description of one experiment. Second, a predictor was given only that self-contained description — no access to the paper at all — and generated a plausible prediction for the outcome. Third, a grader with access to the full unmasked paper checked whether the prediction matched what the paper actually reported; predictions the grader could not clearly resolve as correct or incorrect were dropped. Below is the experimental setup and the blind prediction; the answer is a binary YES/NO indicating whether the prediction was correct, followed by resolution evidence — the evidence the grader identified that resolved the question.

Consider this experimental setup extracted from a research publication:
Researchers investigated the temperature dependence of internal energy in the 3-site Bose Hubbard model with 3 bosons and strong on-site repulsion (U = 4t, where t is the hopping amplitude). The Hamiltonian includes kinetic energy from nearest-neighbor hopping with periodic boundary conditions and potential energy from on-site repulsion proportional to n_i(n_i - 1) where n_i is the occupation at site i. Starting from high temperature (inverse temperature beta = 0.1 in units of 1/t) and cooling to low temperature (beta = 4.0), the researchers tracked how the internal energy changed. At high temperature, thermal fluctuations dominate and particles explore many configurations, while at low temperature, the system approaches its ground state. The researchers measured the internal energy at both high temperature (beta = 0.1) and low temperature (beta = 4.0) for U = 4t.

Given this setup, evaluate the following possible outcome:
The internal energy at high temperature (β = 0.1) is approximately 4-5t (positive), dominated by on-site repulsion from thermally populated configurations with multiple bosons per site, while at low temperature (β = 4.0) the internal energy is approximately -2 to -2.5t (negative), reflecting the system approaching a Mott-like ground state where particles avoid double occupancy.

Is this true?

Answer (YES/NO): NO